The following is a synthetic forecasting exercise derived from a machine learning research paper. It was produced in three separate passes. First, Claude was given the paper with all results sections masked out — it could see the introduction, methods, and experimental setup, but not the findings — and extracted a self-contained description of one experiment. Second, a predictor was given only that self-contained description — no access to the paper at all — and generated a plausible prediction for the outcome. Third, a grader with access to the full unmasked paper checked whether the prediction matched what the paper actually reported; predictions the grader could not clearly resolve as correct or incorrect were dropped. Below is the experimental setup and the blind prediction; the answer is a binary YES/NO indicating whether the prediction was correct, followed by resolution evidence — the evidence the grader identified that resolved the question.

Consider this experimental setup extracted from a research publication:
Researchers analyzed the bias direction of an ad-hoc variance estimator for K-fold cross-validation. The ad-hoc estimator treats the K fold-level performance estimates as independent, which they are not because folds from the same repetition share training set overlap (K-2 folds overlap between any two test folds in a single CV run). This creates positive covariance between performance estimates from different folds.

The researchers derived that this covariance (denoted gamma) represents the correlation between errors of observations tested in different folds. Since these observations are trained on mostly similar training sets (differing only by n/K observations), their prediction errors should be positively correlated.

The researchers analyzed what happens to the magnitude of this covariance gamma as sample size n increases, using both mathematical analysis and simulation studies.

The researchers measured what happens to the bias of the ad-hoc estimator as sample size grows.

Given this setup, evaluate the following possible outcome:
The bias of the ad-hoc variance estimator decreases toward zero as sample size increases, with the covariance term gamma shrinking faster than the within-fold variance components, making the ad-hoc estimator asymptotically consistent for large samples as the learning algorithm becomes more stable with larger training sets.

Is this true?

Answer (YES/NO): YES